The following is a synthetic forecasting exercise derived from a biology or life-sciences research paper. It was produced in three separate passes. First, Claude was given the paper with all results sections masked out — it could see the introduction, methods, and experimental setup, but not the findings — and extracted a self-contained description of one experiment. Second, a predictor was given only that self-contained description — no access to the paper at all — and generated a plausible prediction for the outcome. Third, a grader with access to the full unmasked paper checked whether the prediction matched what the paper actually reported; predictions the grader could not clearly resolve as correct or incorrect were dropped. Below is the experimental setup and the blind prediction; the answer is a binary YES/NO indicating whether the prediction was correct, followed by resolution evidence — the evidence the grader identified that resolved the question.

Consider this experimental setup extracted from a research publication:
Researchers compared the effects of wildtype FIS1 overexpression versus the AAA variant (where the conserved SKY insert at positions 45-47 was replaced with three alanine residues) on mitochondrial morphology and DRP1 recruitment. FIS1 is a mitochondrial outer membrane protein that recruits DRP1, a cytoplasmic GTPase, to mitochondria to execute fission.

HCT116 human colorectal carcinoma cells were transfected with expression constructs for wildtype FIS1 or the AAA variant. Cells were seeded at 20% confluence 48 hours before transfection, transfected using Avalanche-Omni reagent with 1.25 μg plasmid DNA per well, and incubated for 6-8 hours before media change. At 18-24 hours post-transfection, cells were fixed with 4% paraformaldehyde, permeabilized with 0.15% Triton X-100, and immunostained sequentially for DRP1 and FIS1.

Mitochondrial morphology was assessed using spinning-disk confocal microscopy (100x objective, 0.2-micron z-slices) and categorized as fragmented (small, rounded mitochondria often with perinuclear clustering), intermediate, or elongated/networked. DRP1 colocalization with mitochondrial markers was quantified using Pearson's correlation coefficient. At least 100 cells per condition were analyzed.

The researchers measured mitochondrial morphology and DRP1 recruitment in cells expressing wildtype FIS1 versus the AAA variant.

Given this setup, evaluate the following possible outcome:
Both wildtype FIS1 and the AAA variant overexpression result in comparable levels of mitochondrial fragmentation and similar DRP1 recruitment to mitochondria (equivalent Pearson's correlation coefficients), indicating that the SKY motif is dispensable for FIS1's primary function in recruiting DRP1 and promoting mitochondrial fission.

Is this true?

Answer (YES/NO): NO